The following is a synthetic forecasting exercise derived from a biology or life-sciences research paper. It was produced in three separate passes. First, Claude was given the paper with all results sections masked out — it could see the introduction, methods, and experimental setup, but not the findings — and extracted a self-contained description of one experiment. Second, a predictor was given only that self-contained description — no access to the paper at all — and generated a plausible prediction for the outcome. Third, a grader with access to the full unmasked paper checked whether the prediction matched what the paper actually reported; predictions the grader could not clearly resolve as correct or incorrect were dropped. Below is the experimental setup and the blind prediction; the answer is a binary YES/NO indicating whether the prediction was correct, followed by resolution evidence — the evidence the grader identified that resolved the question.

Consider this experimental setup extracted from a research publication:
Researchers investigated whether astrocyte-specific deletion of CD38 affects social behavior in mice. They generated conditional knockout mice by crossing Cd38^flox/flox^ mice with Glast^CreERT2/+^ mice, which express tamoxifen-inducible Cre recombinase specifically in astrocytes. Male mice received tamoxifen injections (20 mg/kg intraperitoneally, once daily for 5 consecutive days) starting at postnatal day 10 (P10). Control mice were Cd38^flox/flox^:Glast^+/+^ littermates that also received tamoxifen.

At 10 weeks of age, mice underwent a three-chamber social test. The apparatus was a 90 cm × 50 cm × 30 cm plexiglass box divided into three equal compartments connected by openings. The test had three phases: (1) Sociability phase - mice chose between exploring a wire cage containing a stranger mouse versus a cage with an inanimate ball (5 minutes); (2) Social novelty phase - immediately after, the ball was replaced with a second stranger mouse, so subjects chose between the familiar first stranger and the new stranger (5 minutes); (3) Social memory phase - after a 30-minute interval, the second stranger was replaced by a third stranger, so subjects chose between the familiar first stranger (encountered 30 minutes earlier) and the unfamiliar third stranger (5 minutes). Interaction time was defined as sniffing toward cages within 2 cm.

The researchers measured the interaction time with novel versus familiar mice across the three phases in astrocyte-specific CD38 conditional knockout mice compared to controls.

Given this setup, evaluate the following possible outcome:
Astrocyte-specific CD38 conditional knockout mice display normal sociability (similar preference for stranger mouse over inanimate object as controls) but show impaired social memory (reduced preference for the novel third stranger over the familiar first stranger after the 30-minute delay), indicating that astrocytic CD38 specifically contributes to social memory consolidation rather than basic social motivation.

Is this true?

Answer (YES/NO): YES